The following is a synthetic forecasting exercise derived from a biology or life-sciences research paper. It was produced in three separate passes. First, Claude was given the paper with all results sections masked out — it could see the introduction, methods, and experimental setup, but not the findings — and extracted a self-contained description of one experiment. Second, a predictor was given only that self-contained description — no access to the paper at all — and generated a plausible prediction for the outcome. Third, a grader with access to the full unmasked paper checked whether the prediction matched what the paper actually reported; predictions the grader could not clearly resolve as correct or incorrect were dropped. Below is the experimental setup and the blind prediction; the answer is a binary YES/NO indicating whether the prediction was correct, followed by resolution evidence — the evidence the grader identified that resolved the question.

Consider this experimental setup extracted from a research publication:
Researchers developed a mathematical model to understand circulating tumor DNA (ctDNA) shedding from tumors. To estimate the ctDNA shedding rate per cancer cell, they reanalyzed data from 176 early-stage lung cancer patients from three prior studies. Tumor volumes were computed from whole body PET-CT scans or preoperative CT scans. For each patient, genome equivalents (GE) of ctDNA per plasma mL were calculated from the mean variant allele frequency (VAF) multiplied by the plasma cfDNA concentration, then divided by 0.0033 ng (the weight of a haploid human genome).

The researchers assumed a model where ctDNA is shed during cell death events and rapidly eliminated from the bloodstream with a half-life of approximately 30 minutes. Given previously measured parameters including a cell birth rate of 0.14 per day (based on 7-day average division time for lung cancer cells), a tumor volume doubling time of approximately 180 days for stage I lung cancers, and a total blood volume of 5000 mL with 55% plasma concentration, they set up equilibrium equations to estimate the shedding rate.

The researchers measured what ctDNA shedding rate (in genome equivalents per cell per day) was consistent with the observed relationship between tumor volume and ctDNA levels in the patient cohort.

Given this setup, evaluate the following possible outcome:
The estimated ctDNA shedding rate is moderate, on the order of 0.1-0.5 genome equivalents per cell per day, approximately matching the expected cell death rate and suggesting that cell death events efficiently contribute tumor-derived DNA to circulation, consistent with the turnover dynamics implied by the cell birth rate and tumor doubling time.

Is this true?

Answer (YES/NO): NO